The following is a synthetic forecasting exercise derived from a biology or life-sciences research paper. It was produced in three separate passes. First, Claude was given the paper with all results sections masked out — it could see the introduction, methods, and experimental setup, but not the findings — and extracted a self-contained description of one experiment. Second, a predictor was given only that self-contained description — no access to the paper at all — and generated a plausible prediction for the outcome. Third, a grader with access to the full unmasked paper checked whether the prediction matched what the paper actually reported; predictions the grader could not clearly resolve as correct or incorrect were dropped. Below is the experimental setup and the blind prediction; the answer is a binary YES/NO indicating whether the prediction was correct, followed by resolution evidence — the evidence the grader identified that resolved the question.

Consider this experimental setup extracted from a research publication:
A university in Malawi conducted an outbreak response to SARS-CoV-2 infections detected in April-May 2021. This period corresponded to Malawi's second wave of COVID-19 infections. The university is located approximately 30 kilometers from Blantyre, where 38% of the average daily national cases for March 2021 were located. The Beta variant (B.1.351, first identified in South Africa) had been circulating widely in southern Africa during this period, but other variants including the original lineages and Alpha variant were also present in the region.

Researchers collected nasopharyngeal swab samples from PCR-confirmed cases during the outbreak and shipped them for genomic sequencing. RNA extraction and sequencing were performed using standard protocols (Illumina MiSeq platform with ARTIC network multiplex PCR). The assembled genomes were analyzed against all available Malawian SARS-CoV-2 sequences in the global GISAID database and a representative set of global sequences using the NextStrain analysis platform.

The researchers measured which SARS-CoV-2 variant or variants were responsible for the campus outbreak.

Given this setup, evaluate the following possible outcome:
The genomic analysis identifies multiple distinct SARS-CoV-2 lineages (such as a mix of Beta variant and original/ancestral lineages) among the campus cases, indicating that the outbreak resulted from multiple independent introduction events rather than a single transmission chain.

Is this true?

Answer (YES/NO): NO